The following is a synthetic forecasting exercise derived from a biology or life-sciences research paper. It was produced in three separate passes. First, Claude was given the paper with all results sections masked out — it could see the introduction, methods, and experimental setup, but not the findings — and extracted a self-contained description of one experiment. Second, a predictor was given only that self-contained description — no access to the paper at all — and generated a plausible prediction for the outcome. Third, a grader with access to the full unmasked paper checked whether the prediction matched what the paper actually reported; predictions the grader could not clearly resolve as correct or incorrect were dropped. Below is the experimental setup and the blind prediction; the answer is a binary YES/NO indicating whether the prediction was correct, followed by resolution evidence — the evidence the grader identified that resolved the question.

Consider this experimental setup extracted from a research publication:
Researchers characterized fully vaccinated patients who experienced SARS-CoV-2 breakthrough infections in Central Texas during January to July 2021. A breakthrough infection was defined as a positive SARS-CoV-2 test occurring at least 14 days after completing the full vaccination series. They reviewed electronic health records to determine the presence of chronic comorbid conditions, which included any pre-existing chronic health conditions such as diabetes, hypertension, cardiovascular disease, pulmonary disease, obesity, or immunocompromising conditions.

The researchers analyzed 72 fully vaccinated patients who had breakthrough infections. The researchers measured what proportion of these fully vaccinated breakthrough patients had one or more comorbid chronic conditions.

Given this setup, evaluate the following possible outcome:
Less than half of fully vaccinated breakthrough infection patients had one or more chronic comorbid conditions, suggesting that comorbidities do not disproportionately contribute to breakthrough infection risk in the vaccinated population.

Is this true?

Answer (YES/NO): NO